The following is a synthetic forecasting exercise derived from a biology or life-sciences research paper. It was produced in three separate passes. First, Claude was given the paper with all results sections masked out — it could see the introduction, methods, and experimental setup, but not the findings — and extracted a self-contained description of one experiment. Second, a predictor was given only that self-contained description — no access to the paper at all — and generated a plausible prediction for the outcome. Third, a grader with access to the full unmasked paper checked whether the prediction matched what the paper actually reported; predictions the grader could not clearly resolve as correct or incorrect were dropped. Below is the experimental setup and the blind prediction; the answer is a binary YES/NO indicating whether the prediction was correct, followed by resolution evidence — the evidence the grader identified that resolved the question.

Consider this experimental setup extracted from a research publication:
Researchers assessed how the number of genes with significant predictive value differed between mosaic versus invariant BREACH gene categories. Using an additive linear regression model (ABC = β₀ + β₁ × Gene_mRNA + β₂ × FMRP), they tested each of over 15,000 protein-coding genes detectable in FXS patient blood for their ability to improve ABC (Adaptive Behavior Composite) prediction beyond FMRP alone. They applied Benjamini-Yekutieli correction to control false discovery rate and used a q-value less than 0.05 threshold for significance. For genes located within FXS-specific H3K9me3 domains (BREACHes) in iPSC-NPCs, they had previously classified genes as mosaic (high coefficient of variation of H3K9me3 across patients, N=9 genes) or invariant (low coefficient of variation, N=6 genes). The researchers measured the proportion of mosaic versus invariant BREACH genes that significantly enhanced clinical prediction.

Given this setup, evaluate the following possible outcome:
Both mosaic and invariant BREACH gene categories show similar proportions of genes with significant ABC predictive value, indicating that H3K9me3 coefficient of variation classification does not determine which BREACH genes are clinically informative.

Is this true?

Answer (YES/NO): NO